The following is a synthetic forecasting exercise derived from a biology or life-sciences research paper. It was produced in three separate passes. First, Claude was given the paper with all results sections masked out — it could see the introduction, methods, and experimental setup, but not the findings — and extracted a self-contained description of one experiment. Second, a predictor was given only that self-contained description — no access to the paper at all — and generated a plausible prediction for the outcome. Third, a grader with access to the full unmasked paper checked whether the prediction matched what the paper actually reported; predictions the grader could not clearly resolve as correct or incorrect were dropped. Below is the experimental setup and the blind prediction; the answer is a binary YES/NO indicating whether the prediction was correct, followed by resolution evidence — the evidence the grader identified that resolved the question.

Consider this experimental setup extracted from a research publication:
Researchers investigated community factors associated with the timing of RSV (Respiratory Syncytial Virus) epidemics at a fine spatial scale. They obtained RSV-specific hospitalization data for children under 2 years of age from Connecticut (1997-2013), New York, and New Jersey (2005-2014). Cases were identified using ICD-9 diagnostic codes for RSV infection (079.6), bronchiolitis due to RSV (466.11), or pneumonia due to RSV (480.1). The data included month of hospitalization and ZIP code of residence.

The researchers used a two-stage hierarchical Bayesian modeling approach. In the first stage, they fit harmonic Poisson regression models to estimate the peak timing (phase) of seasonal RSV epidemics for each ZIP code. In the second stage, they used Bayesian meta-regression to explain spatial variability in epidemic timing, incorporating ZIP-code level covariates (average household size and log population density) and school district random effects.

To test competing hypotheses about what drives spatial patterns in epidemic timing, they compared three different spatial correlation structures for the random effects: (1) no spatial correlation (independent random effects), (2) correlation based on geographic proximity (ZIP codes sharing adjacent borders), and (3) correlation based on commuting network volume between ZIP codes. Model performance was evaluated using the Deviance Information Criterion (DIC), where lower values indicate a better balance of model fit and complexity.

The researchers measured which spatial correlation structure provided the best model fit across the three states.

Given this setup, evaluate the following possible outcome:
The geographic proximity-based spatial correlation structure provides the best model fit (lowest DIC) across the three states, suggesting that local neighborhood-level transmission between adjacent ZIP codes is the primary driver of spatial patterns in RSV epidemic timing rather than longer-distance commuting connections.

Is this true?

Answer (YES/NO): YES